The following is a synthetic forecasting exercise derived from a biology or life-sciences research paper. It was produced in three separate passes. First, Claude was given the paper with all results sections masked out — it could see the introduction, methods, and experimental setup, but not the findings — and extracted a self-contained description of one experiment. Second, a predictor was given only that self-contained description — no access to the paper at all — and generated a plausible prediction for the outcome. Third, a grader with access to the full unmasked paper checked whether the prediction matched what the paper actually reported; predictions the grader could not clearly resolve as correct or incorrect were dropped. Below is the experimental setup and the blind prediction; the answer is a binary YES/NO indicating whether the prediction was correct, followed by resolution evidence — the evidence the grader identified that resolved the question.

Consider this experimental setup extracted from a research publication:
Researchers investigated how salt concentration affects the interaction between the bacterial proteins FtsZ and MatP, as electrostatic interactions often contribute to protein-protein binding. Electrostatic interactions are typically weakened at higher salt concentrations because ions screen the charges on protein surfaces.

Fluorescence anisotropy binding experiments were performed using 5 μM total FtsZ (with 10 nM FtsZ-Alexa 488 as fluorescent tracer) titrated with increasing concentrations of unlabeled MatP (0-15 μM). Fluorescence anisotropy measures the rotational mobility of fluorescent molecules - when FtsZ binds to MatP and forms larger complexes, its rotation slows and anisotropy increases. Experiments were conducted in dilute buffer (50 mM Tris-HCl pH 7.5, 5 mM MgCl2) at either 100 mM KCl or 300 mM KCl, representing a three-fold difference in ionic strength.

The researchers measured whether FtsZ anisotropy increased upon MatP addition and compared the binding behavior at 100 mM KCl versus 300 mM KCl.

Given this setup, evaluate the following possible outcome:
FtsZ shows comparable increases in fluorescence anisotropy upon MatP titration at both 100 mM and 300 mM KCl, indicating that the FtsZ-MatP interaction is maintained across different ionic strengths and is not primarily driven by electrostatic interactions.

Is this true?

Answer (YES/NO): NO